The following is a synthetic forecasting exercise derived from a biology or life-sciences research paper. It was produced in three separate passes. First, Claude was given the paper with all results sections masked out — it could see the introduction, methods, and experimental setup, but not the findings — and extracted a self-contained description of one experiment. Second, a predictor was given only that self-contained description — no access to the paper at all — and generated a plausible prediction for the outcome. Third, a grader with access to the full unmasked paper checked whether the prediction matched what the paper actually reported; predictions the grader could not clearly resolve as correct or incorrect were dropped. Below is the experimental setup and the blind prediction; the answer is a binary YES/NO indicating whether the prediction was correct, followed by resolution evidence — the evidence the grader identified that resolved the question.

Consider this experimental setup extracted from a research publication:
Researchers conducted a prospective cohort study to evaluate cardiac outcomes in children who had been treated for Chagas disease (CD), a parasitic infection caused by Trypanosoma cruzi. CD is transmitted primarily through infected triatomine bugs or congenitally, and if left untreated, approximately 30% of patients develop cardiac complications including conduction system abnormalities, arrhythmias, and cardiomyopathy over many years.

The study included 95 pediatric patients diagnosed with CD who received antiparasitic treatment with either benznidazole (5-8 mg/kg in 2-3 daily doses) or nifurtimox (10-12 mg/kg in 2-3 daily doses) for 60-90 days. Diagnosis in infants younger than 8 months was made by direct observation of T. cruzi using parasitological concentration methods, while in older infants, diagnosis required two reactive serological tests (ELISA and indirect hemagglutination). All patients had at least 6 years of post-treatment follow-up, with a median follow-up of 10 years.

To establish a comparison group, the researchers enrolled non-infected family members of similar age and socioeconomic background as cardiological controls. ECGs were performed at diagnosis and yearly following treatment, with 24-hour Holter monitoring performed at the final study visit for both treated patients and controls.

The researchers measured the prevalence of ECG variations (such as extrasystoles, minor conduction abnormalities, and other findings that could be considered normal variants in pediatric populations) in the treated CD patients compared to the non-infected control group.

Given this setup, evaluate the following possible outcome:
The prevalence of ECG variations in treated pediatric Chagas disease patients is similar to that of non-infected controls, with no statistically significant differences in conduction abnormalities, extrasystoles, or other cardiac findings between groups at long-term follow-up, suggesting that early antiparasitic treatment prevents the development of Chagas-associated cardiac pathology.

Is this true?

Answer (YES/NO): YES